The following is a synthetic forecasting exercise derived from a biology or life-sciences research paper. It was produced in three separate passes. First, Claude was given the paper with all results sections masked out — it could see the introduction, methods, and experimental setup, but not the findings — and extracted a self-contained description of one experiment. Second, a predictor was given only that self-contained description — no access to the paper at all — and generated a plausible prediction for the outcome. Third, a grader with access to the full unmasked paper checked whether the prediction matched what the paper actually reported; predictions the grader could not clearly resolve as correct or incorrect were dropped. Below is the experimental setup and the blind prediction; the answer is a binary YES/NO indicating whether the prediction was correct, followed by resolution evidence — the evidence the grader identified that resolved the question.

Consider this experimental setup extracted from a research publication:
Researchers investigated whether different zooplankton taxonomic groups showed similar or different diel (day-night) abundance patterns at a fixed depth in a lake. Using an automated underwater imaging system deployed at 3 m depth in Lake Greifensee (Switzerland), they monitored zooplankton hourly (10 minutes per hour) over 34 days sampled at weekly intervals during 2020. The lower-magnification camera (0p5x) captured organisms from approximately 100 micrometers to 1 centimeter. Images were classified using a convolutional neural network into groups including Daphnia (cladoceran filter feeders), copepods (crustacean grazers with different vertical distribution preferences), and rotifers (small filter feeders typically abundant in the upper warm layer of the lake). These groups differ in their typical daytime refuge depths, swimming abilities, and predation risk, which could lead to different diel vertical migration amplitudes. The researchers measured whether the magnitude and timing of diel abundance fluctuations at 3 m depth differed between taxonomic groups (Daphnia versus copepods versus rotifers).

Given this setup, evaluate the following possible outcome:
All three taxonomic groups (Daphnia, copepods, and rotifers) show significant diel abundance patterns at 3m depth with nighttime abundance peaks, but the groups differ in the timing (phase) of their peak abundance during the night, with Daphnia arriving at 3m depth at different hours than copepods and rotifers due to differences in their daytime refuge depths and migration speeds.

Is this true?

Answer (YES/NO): NO